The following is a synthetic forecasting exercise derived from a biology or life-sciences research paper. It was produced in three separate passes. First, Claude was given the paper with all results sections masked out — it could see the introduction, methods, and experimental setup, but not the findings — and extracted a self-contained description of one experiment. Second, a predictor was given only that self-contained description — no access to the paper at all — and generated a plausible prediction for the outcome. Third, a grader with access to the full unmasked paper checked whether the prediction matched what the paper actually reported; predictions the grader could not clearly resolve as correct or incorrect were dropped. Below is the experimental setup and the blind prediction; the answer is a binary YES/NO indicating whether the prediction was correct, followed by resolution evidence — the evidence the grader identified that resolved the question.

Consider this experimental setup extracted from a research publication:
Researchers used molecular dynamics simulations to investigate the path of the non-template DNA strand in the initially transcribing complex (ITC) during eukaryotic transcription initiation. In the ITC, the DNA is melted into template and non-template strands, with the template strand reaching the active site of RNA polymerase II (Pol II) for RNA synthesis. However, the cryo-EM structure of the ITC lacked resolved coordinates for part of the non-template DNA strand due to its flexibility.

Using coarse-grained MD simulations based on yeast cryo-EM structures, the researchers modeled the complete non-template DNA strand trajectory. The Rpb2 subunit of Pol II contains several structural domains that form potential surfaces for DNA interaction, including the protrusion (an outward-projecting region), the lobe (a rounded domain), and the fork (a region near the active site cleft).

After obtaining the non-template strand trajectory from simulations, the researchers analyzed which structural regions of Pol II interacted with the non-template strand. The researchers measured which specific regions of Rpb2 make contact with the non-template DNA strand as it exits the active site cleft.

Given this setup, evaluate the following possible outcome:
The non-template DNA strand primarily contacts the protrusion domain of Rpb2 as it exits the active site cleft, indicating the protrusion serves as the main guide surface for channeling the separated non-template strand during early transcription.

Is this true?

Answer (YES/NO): NO